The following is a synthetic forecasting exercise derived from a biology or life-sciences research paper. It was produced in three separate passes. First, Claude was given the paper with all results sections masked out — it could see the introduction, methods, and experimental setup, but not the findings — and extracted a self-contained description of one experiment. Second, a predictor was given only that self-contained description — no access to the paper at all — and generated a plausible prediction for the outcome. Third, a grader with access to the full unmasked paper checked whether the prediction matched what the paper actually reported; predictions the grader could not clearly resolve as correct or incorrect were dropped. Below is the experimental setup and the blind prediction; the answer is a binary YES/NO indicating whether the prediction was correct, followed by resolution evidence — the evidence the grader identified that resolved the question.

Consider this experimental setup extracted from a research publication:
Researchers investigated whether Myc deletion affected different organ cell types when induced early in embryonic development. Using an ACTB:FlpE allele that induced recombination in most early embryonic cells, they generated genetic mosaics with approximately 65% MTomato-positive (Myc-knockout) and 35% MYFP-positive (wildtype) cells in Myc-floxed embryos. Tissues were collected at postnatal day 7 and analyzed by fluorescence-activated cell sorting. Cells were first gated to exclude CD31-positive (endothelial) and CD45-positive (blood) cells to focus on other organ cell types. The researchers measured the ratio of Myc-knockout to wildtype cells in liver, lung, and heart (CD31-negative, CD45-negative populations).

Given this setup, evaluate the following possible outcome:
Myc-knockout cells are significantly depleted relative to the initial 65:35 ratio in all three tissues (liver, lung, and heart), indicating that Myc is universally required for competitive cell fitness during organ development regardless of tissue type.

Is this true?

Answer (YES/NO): NO